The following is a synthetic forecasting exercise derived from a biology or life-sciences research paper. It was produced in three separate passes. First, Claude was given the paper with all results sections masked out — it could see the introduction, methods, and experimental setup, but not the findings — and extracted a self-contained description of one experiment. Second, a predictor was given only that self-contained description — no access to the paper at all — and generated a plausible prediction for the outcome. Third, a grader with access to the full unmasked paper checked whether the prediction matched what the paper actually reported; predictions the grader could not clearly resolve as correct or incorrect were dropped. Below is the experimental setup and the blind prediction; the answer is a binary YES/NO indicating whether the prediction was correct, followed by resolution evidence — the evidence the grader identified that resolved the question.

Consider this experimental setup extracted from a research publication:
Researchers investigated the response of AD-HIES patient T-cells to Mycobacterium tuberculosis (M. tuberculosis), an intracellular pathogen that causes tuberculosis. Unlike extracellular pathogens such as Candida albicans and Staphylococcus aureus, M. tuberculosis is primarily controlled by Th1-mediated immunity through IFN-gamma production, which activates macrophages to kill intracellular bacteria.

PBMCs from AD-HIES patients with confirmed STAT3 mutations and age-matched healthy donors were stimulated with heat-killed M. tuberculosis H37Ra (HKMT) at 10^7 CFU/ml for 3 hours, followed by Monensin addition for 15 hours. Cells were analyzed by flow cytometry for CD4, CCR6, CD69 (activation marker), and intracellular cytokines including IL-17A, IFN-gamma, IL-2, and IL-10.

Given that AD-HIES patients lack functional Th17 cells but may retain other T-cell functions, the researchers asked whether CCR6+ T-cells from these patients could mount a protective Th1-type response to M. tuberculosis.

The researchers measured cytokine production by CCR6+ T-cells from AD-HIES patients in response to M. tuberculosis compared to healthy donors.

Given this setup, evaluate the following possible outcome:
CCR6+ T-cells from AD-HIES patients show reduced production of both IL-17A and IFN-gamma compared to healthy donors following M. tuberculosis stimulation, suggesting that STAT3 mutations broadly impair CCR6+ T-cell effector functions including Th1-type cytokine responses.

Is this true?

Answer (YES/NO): NO